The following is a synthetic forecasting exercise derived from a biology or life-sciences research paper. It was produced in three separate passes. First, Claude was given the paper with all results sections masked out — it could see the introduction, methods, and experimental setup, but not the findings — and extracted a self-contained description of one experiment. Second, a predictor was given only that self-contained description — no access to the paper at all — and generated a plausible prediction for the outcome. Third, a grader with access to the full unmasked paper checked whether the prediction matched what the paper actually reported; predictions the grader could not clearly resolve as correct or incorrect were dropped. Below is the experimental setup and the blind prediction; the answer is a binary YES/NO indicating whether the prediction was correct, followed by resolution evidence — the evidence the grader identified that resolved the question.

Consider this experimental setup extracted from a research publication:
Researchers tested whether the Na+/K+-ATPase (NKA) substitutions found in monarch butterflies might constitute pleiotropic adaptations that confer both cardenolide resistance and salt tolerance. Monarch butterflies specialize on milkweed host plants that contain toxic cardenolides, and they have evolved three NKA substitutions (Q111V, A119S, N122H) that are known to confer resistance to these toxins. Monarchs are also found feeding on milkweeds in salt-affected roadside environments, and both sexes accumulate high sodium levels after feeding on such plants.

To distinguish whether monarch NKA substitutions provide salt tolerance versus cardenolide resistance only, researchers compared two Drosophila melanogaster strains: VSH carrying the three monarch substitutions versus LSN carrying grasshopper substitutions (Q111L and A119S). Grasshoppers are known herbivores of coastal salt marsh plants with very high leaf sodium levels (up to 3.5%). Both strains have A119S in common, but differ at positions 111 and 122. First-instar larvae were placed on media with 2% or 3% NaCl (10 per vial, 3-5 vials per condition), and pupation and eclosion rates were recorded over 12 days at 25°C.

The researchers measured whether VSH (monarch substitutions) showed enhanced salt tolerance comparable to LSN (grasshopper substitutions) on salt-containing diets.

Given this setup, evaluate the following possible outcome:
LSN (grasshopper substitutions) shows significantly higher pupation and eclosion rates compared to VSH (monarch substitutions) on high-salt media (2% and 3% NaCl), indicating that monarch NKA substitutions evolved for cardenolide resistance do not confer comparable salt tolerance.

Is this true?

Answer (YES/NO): NO